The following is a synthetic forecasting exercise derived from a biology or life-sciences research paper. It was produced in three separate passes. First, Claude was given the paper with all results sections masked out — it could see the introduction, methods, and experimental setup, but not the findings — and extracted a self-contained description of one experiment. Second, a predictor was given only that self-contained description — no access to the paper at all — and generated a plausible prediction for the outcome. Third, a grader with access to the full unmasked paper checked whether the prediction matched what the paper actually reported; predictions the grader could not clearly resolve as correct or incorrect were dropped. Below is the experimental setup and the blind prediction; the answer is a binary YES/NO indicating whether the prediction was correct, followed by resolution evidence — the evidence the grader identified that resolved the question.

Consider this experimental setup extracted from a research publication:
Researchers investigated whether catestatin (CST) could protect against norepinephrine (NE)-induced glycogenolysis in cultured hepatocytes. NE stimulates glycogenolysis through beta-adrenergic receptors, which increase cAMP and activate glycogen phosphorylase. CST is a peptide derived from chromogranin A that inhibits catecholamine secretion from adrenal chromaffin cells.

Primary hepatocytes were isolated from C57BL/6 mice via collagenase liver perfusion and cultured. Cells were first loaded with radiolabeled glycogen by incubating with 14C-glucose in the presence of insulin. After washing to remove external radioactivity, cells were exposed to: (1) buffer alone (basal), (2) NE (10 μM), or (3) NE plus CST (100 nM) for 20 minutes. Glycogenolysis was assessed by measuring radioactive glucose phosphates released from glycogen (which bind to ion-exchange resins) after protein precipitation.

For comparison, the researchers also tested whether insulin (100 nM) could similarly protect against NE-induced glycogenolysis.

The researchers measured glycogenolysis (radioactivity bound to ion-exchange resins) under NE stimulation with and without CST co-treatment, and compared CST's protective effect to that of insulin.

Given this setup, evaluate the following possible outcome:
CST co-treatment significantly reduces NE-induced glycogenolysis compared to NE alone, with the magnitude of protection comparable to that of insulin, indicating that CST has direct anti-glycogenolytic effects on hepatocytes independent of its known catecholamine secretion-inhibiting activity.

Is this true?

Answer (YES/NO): YES